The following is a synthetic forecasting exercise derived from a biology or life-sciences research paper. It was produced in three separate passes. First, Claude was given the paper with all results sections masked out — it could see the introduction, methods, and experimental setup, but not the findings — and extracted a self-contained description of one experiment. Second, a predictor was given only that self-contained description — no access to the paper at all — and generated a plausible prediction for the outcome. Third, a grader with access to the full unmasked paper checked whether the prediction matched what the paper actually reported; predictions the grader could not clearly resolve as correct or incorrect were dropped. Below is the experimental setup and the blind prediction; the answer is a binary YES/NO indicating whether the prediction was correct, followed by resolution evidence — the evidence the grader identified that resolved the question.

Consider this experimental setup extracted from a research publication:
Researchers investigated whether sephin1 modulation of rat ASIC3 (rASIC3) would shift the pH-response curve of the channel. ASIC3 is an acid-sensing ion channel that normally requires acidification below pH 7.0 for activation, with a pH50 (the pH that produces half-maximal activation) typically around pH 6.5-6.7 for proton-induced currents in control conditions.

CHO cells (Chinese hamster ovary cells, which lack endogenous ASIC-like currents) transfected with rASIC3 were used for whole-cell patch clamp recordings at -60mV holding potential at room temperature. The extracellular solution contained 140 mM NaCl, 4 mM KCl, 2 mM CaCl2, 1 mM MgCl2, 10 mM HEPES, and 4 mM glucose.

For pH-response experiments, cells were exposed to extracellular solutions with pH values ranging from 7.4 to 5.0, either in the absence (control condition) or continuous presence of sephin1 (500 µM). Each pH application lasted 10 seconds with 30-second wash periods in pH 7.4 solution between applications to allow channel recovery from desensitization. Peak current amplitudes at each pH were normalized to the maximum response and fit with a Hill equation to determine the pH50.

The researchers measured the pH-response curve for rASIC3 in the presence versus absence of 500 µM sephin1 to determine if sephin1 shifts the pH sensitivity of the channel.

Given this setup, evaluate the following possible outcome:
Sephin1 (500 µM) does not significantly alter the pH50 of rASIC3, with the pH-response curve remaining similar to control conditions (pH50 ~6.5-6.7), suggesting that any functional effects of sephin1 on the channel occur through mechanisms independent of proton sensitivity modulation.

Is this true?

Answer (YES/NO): NO